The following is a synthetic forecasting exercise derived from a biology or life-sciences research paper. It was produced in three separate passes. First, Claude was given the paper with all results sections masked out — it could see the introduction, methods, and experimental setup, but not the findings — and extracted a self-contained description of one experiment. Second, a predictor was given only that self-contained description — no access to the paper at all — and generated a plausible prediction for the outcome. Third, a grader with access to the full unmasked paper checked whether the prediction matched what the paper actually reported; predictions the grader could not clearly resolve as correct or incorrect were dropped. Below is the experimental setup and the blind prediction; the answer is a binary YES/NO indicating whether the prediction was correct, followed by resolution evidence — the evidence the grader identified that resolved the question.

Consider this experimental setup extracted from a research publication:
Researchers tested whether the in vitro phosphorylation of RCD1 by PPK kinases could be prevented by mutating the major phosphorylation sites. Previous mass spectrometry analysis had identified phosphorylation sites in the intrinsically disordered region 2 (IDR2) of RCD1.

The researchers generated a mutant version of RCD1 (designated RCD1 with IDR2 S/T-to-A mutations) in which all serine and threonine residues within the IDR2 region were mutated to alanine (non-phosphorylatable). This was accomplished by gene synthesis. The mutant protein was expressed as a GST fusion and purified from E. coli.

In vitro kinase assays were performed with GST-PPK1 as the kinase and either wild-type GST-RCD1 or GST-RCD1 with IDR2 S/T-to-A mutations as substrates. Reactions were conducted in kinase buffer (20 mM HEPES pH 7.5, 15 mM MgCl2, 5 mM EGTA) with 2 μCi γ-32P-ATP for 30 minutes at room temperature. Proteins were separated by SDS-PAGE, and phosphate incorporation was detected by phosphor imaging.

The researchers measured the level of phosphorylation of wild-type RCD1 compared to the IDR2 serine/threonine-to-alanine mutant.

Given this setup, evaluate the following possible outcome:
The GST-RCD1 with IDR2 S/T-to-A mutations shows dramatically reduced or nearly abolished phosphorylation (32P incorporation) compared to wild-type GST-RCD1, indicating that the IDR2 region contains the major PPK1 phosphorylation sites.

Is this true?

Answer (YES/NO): YES